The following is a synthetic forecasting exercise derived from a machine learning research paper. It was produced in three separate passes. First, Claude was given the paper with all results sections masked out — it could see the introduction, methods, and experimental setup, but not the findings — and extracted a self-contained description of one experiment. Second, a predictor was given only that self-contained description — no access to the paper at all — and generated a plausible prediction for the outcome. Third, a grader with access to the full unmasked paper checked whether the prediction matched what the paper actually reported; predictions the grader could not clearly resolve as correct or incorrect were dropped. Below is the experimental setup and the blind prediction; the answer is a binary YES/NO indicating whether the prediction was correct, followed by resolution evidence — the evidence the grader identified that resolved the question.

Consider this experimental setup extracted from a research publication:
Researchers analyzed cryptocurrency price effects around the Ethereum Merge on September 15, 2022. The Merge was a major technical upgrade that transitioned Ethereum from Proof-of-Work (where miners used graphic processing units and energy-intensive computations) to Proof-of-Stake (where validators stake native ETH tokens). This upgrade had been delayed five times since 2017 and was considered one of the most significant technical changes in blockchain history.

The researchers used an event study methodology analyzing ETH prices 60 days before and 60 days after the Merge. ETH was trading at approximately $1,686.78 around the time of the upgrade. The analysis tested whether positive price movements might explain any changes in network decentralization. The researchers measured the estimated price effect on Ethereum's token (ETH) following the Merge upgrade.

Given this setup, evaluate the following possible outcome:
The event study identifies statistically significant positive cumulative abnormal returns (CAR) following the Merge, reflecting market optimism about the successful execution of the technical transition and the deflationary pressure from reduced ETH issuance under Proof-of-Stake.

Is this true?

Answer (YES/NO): NO